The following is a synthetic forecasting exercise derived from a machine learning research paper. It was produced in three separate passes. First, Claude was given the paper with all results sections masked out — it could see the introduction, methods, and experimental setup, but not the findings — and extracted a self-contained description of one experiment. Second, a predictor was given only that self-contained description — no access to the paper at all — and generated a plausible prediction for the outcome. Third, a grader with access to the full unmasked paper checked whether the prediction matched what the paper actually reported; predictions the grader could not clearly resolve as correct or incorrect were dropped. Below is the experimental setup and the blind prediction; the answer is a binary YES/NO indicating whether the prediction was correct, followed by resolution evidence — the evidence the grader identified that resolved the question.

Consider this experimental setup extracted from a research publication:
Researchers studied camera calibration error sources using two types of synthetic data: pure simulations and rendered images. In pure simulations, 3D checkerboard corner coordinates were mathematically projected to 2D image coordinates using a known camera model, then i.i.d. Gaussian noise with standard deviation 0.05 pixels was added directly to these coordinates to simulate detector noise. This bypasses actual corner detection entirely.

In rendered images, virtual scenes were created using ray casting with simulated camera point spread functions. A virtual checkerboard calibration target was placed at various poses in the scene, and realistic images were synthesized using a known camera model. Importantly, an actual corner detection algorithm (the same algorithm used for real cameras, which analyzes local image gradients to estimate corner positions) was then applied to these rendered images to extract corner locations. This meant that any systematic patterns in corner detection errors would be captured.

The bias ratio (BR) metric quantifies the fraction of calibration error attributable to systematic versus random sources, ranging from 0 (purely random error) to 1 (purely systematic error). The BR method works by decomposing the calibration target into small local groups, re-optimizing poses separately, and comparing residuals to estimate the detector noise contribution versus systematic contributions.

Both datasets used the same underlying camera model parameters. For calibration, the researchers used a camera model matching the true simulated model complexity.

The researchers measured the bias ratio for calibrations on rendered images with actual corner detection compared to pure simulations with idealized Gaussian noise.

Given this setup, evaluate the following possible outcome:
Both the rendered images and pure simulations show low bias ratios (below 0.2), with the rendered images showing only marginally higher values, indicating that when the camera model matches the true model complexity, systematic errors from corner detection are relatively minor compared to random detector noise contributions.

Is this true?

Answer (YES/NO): YES